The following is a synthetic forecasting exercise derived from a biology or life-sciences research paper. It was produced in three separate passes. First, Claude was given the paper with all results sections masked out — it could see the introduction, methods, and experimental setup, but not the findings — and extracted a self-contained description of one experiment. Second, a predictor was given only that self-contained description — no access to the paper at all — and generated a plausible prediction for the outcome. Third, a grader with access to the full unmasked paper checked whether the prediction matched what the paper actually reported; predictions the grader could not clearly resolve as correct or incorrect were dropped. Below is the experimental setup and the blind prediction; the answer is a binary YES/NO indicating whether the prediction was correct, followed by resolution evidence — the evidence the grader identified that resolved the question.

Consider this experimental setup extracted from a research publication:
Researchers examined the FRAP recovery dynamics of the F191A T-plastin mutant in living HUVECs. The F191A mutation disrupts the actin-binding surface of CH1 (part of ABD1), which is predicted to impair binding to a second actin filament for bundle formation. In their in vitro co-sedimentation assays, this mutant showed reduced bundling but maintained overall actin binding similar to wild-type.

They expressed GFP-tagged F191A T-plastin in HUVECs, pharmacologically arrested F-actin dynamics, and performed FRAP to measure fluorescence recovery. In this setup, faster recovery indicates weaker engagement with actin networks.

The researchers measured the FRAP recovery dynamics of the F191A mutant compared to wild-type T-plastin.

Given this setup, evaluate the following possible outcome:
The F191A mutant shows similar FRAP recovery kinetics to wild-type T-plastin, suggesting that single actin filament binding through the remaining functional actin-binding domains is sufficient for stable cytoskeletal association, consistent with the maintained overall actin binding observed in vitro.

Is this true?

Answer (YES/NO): NO